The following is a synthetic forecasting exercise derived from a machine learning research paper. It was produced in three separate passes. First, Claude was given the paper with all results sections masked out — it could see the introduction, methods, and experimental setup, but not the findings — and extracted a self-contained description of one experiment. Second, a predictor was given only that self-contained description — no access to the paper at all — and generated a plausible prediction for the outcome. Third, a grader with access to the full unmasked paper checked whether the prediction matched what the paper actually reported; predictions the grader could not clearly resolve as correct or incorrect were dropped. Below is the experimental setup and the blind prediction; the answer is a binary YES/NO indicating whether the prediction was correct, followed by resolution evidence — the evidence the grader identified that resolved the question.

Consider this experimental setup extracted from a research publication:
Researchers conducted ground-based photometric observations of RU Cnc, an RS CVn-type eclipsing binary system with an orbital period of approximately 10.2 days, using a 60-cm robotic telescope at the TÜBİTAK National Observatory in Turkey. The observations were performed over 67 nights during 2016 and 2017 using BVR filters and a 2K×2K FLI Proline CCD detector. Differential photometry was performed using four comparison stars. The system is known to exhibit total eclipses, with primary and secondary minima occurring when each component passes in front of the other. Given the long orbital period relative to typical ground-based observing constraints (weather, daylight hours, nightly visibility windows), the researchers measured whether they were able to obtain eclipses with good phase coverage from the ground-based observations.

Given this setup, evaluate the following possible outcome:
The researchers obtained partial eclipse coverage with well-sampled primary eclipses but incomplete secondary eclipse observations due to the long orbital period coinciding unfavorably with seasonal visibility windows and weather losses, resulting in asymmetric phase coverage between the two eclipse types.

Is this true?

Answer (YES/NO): NO